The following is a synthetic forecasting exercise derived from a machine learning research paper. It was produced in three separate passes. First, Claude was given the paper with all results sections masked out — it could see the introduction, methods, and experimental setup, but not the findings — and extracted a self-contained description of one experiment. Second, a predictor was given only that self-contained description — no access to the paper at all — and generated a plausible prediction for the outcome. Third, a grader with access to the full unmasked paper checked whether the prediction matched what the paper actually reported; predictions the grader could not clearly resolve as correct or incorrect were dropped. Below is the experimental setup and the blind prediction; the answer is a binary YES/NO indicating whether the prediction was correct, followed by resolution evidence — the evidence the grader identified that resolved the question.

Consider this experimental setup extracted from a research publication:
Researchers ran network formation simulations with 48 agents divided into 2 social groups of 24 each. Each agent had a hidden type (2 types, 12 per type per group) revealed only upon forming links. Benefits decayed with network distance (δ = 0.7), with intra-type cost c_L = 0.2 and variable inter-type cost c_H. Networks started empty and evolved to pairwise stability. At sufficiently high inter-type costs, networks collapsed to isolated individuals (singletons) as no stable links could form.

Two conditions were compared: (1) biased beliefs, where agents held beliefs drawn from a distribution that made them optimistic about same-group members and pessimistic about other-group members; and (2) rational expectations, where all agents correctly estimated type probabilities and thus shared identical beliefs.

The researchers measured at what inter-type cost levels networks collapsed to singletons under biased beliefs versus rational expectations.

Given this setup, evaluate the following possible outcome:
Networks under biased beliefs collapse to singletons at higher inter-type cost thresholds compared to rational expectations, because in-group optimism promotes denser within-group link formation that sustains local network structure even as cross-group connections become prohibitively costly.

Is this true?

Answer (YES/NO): YES